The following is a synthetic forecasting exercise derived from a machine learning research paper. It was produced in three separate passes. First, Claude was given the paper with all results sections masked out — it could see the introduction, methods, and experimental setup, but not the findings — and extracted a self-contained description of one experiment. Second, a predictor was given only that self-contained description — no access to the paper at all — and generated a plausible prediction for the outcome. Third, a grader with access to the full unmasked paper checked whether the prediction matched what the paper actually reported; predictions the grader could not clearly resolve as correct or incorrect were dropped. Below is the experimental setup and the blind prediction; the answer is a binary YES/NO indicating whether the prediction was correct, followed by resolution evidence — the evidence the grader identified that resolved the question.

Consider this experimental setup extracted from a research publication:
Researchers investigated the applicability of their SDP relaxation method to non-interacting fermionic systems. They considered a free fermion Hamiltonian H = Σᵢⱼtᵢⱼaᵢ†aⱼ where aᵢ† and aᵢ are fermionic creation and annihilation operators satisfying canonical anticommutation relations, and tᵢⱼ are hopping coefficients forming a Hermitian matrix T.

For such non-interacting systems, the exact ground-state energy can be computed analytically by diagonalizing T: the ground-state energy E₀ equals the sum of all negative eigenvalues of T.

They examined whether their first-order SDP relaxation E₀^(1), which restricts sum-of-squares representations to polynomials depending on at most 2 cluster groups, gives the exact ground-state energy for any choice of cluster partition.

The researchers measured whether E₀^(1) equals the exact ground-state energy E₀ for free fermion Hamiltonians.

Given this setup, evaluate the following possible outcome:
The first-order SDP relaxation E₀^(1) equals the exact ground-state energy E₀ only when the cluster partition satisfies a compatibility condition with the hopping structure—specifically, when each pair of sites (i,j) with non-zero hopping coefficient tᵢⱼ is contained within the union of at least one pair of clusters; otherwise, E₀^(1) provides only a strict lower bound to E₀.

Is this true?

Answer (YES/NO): NO